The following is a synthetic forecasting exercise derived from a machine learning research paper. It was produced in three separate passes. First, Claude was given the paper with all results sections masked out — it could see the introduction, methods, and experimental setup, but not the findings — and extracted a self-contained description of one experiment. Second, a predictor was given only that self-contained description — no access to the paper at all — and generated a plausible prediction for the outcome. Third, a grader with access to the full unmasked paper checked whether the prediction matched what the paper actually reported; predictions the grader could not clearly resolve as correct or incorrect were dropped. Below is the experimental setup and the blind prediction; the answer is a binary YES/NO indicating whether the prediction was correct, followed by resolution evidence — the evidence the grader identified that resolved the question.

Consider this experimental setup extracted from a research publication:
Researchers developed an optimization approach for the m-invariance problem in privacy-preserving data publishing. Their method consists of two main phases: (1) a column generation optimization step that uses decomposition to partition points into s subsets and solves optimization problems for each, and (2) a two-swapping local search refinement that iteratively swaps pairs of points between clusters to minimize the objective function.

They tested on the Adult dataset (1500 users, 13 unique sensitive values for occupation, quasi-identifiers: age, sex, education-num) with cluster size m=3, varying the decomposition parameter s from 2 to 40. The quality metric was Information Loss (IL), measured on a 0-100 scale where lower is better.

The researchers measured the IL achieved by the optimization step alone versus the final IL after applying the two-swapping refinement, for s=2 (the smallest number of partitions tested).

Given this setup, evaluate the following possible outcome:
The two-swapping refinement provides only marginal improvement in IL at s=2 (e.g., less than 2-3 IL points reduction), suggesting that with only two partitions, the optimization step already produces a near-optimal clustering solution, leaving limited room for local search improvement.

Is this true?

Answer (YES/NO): YES